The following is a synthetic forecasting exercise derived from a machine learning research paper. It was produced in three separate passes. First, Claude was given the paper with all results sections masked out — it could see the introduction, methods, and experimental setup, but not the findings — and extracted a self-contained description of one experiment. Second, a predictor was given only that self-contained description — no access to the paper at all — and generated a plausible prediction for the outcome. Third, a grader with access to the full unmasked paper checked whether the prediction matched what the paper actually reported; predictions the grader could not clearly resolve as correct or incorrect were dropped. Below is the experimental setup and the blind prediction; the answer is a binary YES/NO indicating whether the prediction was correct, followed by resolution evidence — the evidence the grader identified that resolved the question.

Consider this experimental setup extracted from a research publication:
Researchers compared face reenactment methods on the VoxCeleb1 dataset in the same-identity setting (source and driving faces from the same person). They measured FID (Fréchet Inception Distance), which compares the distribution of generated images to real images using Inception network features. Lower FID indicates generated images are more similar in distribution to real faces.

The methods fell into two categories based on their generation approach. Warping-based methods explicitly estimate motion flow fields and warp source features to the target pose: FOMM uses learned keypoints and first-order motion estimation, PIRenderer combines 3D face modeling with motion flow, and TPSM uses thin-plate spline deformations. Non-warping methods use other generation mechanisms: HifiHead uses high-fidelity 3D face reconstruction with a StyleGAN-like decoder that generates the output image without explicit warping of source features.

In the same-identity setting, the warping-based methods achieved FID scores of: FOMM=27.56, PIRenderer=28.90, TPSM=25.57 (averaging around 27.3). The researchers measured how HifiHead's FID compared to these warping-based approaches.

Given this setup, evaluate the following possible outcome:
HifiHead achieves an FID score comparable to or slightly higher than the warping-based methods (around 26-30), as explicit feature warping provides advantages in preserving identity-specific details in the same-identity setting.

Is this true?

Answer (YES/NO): NO